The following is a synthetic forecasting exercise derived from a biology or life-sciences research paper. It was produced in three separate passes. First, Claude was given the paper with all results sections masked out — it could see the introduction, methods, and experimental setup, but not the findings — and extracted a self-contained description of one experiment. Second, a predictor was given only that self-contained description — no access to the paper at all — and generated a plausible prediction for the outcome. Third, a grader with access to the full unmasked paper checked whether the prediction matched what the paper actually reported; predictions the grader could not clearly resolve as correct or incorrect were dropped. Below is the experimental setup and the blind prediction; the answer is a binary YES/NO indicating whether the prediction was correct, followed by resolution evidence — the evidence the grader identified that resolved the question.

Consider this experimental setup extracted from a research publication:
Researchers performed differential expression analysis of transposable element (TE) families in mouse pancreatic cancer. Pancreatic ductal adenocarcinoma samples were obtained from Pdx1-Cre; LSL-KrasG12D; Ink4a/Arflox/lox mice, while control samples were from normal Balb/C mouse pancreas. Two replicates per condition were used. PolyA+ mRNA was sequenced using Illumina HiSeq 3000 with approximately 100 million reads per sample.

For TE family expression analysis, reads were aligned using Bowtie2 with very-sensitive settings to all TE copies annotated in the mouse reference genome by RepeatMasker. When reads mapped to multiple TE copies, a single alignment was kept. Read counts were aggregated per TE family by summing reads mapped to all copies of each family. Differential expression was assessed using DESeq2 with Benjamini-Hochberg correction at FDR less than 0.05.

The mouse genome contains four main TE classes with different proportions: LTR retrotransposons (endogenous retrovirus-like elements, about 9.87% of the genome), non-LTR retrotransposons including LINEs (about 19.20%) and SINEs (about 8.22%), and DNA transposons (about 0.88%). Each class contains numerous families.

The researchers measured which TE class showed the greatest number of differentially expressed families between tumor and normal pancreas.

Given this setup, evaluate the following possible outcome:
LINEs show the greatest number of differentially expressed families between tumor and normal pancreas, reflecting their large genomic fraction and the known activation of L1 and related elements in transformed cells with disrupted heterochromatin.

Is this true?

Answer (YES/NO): NO